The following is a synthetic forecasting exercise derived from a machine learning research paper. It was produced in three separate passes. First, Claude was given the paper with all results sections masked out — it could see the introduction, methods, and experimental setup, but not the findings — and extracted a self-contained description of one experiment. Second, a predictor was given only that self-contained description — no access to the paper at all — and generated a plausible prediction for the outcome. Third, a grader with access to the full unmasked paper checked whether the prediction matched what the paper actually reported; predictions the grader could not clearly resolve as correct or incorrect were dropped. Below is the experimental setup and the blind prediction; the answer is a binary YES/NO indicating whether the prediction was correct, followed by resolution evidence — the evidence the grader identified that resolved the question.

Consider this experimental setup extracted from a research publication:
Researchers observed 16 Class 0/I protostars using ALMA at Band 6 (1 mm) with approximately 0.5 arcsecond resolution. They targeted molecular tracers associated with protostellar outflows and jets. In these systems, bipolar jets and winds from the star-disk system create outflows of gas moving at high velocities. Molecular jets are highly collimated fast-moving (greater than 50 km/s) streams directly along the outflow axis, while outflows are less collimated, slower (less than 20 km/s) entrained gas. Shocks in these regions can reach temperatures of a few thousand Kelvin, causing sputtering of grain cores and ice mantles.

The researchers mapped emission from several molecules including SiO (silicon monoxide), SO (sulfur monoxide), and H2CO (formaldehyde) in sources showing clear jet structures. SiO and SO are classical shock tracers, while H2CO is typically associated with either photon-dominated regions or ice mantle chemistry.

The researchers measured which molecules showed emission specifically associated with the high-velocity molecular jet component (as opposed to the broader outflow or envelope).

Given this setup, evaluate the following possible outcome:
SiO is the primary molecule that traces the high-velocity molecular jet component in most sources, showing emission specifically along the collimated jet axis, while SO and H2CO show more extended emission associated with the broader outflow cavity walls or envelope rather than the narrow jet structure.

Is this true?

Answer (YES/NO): NO